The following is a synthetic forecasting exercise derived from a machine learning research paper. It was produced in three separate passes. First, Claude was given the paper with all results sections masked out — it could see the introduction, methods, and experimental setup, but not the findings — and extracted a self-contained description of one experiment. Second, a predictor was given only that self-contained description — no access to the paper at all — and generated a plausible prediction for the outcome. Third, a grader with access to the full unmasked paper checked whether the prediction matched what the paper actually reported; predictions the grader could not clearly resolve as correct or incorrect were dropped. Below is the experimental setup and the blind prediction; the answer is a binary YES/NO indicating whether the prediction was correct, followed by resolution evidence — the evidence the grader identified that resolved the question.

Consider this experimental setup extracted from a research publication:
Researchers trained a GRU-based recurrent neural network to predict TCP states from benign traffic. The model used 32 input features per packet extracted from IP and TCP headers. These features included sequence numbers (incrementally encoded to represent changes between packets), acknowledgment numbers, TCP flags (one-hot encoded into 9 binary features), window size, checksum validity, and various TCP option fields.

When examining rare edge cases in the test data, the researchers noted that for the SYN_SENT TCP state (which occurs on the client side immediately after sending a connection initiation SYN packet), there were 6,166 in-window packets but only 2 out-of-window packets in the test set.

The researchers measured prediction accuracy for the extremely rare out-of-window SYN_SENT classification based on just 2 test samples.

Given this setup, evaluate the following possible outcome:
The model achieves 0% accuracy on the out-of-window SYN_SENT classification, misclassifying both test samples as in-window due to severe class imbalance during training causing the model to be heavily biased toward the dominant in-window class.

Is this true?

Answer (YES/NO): YES